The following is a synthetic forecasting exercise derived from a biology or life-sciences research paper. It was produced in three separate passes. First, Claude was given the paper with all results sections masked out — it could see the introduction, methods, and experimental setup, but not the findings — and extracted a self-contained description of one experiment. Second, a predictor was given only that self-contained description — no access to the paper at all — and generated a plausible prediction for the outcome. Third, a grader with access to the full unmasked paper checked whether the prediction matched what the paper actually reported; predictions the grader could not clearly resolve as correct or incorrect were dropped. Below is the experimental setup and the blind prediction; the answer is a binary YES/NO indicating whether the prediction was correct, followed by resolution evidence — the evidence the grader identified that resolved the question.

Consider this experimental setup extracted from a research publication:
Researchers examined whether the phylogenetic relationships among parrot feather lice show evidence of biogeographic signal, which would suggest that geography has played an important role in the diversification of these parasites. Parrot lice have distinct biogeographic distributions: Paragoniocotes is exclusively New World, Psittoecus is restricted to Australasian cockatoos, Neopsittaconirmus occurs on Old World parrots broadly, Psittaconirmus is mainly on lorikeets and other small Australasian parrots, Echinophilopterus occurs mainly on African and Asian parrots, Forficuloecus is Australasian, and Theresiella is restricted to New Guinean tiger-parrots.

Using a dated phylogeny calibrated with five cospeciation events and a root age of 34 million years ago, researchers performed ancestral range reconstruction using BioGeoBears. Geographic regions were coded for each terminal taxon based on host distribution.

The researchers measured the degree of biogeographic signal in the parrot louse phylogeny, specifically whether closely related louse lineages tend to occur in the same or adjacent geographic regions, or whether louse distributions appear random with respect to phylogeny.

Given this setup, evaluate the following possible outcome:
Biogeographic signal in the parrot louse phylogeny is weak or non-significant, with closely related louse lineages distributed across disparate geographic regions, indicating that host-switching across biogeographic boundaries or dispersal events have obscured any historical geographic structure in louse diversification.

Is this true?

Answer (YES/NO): NO